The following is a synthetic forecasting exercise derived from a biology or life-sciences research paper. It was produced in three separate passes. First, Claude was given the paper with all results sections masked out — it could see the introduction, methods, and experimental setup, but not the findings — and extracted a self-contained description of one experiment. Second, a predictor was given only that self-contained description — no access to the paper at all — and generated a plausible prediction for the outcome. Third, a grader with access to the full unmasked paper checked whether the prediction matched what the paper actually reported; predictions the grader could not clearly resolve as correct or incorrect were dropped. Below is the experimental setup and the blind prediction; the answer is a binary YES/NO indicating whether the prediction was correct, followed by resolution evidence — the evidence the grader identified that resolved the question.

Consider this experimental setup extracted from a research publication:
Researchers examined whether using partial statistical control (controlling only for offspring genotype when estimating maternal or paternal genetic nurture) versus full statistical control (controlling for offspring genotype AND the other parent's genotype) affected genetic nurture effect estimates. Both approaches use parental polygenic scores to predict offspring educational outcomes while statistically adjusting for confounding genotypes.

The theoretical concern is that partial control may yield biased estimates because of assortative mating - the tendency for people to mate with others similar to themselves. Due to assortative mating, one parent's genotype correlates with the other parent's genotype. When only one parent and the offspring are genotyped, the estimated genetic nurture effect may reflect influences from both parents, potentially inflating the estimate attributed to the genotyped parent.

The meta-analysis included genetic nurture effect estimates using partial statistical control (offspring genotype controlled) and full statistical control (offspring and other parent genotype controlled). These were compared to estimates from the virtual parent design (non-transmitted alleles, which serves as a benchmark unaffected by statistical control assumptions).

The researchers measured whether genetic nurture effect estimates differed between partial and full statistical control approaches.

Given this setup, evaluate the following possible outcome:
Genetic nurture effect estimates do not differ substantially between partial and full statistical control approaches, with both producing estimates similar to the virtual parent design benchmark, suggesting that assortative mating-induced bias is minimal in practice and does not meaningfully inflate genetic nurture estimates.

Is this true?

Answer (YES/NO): NO